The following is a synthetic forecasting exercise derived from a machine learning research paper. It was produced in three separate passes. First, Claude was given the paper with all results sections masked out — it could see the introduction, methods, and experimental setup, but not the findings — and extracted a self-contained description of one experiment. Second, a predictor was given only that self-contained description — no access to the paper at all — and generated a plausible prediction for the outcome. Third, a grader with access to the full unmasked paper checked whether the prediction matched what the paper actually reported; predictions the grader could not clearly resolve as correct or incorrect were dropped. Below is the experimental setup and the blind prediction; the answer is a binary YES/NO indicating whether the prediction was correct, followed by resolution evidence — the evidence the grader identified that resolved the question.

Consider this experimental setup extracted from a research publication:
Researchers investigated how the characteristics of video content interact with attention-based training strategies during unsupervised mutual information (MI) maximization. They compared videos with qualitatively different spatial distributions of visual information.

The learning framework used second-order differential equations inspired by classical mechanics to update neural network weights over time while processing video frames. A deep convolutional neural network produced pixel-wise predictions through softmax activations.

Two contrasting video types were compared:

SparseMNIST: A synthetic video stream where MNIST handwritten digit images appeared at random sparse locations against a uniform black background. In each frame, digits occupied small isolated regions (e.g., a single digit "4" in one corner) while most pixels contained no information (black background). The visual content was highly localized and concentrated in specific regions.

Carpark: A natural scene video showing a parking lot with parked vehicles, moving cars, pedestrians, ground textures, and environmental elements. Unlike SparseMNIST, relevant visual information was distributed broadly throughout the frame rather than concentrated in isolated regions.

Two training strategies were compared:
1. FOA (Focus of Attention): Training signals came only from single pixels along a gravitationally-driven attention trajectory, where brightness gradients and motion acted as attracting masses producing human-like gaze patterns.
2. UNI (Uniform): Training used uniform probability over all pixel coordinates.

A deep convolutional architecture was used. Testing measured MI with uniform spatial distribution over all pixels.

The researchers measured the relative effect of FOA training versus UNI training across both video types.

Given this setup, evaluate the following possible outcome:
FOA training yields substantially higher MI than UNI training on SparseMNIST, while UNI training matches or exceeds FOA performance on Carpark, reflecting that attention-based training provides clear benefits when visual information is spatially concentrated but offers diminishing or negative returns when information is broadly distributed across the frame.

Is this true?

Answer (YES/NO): YES